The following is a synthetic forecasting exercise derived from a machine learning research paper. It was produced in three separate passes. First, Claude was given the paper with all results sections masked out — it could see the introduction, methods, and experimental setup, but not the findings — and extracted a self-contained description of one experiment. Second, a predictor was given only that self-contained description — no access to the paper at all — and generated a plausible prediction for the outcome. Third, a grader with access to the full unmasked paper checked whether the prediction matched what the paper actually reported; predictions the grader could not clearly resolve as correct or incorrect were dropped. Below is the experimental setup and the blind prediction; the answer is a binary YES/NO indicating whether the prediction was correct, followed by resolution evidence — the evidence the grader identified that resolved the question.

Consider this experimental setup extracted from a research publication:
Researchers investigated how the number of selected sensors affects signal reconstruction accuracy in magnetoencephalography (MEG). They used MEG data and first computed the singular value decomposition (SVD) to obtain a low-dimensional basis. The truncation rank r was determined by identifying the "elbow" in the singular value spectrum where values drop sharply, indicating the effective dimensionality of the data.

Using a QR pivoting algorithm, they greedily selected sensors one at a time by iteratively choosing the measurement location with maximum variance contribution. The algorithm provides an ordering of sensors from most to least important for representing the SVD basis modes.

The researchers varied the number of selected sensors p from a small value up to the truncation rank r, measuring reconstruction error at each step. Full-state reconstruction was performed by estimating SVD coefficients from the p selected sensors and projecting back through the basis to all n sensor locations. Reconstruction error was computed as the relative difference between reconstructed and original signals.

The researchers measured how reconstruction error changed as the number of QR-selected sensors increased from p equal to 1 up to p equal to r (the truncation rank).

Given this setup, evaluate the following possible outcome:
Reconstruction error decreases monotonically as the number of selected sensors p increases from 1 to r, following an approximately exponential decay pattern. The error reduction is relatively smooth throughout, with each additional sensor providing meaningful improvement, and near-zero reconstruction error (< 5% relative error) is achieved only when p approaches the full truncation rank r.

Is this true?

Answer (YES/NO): NO